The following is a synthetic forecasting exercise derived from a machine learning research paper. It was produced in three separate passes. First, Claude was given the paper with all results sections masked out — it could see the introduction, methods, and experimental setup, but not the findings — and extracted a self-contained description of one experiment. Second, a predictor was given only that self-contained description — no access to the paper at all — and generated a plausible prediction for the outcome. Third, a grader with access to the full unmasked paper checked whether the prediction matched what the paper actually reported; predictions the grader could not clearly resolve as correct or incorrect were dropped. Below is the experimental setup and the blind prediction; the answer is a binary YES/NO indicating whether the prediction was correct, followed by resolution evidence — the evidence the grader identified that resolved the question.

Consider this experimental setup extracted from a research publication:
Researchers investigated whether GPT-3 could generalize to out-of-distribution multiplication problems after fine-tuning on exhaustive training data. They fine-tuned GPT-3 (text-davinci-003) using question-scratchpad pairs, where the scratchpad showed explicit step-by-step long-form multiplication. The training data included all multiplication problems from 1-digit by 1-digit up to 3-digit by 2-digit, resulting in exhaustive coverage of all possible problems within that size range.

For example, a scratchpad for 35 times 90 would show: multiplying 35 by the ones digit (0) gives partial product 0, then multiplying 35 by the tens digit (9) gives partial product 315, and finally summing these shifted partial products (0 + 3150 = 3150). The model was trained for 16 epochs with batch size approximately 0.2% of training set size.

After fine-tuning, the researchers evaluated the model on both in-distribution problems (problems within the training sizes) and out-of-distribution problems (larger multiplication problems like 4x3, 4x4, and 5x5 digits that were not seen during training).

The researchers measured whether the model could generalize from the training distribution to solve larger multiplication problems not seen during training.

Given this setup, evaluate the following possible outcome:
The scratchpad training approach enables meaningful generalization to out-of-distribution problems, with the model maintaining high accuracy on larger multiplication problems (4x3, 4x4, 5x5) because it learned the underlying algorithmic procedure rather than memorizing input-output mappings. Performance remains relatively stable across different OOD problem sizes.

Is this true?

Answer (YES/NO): NO